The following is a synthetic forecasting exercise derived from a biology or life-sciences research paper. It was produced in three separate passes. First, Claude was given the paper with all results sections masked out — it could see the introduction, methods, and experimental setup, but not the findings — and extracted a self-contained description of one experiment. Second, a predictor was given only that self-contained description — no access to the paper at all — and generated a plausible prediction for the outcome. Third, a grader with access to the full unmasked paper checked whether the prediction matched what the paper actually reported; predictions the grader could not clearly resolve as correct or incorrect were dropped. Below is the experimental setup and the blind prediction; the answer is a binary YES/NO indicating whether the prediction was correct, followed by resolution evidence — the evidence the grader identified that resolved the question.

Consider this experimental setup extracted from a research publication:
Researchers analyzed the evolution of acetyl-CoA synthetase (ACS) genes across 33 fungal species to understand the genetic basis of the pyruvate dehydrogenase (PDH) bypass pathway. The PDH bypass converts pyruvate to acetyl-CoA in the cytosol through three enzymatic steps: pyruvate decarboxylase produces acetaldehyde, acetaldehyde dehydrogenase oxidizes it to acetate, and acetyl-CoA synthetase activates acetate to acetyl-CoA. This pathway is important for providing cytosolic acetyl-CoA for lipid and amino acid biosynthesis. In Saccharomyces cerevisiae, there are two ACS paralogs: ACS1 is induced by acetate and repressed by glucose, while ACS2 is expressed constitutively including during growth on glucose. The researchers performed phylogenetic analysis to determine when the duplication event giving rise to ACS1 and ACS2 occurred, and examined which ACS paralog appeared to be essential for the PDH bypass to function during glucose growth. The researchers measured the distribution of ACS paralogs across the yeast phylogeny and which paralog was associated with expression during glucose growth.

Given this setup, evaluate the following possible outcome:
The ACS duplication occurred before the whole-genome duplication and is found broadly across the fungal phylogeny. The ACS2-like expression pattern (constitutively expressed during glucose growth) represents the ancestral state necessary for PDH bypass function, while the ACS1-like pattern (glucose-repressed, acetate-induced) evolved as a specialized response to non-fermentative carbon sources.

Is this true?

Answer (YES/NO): NO